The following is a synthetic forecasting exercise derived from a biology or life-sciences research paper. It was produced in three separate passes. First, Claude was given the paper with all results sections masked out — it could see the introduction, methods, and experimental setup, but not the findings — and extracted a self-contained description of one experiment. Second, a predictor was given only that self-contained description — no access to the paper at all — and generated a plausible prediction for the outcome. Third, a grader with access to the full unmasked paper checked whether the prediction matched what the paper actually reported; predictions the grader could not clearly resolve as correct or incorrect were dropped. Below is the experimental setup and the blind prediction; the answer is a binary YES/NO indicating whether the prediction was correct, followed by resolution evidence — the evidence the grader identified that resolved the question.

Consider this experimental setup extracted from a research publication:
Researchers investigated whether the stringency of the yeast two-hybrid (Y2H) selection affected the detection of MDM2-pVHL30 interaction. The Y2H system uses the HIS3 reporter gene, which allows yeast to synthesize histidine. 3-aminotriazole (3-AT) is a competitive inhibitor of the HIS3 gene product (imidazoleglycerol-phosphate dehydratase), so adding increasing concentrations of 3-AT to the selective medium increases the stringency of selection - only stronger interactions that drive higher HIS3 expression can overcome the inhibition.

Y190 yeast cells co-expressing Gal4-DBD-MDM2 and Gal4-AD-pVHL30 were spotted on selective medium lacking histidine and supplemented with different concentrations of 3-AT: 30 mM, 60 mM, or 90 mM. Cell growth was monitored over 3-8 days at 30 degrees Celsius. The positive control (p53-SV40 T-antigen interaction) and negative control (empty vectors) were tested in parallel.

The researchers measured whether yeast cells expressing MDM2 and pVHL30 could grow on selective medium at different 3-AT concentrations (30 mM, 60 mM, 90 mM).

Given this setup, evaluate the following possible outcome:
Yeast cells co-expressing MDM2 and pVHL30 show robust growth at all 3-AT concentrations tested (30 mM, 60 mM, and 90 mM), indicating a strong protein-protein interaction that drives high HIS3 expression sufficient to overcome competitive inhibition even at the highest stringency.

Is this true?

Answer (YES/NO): NO